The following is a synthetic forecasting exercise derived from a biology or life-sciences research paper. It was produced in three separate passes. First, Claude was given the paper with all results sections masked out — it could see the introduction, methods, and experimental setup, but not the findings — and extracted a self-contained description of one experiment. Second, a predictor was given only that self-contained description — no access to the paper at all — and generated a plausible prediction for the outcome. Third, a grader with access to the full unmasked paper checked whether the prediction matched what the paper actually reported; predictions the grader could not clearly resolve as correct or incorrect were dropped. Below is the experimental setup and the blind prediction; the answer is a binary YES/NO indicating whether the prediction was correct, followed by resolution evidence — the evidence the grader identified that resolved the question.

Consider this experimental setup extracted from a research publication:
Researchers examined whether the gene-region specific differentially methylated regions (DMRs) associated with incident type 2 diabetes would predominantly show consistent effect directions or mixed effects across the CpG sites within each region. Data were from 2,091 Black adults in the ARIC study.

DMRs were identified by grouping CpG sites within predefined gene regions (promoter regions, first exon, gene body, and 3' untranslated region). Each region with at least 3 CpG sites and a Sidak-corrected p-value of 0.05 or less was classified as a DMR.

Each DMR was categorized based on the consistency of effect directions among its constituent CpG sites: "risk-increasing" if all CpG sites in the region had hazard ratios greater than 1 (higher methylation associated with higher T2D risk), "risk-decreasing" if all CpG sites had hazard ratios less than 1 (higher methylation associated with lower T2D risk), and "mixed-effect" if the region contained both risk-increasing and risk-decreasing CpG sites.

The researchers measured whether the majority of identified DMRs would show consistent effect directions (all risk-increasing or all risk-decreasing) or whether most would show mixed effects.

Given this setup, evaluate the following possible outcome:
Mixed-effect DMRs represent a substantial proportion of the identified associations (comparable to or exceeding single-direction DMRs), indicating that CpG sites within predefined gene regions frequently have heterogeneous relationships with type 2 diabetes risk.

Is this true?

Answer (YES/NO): YES